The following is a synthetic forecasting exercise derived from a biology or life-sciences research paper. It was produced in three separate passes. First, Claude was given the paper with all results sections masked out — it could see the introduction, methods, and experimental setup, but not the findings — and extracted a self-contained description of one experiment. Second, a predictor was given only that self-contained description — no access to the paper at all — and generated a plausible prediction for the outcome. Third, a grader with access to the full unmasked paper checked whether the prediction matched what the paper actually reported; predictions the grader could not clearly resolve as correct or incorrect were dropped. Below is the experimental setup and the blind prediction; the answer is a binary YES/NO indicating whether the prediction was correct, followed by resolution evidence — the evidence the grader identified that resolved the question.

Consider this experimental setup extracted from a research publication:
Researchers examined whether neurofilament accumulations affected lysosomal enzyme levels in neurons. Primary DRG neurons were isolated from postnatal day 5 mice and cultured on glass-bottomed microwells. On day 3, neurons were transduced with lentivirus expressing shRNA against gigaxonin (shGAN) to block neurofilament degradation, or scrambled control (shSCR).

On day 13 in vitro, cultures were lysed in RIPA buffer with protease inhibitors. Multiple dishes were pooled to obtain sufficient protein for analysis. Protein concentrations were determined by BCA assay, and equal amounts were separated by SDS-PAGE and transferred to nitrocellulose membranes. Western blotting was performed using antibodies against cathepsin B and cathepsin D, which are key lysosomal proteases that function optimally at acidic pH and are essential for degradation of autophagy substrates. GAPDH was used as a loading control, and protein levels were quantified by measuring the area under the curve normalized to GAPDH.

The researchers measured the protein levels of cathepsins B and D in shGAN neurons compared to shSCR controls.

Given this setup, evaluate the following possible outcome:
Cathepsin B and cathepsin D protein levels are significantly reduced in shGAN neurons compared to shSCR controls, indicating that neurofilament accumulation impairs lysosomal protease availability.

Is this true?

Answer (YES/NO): NO